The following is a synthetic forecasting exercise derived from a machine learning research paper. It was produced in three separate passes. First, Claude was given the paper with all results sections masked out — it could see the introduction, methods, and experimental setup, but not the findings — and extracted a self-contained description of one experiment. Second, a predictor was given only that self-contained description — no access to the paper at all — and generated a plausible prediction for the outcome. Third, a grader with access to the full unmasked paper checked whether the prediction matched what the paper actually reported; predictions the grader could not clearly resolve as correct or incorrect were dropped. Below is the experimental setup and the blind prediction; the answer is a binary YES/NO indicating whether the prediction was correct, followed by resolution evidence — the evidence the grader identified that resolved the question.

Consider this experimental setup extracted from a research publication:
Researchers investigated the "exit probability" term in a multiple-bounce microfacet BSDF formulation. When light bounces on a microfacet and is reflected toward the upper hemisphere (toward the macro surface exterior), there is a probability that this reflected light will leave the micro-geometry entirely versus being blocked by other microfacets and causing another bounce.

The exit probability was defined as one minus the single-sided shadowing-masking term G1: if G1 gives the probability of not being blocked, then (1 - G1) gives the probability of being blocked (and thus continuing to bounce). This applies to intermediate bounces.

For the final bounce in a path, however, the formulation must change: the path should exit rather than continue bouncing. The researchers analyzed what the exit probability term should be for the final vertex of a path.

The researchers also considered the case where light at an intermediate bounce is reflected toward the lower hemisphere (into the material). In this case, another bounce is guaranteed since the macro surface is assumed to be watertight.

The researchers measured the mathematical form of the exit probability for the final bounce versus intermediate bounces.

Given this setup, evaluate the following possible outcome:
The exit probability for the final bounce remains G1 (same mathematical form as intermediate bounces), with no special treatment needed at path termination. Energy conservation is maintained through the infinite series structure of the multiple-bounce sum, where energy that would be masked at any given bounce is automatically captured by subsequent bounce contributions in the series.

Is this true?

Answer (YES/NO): NO